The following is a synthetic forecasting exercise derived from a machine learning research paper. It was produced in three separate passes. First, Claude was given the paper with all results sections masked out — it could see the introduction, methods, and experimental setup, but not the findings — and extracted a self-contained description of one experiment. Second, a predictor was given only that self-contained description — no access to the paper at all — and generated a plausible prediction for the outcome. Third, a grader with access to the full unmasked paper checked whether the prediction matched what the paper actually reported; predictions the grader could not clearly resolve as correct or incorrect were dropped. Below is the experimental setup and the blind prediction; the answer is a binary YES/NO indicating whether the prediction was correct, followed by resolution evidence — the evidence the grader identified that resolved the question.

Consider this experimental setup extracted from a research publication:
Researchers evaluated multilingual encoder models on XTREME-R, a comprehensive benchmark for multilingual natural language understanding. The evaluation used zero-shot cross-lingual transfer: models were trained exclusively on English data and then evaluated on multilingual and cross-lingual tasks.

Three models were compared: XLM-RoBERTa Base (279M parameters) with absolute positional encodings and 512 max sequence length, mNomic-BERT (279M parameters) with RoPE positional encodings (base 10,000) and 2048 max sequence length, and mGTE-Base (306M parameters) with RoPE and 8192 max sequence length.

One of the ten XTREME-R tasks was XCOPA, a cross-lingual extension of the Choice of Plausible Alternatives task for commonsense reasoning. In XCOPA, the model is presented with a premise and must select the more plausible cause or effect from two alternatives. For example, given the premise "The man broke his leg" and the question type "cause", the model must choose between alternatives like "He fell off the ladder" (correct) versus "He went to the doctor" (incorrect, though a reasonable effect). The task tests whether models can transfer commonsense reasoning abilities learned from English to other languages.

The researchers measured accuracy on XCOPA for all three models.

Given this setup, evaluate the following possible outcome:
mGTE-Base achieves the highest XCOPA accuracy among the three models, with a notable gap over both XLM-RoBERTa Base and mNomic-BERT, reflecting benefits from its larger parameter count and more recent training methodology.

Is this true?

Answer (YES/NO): NO